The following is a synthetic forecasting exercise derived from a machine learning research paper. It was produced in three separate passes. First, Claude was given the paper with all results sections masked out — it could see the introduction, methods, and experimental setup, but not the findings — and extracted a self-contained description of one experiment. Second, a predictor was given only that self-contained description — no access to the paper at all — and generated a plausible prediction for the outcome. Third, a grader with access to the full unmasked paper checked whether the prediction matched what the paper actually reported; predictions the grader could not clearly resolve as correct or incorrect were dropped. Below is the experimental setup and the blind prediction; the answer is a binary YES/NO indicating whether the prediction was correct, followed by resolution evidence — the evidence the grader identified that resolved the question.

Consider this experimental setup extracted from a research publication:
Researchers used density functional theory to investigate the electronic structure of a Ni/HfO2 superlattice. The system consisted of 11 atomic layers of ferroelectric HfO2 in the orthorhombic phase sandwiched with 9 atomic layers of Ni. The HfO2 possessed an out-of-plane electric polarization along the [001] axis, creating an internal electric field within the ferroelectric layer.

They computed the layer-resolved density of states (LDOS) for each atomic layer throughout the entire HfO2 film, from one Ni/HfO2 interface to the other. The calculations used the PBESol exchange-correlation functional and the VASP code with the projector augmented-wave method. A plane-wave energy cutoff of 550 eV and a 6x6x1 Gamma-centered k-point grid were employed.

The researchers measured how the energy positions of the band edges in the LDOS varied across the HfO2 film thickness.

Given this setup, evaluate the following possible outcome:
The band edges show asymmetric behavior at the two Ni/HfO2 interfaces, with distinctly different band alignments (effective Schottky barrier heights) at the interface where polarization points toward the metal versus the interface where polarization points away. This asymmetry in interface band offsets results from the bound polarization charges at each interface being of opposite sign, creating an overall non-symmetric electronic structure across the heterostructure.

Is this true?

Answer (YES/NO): YES